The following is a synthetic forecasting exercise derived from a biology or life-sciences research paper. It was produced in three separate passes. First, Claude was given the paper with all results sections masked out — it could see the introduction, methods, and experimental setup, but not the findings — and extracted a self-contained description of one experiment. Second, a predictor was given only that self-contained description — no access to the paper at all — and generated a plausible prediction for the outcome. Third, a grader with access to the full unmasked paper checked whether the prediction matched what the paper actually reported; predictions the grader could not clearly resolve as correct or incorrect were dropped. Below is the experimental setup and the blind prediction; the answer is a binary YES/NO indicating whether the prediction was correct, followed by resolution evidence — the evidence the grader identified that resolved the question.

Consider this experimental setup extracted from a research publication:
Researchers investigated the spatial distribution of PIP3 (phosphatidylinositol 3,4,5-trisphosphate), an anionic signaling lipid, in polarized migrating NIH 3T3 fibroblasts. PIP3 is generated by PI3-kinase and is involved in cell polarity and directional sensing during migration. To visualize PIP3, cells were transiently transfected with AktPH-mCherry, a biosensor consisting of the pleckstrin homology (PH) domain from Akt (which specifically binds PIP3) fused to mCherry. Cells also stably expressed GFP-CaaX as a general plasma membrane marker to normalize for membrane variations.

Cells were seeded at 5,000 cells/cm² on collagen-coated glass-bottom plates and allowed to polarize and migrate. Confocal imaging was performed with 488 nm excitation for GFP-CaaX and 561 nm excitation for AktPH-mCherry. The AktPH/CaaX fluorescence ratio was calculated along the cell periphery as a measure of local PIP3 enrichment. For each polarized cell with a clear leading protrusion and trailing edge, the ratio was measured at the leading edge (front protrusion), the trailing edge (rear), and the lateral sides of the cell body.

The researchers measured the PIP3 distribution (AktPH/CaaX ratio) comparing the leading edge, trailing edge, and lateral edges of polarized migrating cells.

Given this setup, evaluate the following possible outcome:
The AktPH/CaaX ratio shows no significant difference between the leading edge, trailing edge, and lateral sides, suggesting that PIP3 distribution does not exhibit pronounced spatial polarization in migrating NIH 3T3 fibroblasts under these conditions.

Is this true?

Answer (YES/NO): NO